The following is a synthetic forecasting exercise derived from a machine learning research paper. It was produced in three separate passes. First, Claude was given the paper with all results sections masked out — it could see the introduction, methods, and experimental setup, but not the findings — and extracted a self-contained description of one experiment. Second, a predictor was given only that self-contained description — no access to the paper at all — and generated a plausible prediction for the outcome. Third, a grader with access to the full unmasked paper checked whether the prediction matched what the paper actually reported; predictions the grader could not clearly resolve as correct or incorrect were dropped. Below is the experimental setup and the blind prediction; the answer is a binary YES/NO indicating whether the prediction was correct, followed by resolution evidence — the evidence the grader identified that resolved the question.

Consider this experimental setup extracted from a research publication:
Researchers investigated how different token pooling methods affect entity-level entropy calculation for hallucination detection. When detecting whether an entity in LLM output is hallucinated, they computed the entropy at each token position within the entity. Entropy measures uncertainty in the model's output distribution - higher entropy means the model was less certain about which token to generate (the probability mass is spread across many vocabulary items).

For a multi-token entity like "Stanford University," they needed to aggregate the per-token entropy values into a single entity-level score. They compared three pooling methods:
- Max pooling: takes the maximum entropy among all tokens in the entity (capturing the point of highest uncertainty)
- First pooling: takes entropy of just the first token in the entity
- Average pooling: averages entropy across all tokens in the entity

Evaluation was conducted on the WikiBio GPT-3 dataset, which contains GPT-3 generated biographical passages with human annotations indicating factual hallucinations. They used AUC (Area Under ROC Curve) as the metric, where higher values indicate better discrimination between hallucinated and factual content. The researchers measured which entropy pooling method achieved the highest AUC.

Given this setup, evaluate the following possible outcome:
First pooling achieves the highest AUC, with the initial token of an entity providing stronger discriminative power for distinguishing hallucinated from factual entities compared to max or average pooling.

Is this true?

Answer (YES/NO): NO